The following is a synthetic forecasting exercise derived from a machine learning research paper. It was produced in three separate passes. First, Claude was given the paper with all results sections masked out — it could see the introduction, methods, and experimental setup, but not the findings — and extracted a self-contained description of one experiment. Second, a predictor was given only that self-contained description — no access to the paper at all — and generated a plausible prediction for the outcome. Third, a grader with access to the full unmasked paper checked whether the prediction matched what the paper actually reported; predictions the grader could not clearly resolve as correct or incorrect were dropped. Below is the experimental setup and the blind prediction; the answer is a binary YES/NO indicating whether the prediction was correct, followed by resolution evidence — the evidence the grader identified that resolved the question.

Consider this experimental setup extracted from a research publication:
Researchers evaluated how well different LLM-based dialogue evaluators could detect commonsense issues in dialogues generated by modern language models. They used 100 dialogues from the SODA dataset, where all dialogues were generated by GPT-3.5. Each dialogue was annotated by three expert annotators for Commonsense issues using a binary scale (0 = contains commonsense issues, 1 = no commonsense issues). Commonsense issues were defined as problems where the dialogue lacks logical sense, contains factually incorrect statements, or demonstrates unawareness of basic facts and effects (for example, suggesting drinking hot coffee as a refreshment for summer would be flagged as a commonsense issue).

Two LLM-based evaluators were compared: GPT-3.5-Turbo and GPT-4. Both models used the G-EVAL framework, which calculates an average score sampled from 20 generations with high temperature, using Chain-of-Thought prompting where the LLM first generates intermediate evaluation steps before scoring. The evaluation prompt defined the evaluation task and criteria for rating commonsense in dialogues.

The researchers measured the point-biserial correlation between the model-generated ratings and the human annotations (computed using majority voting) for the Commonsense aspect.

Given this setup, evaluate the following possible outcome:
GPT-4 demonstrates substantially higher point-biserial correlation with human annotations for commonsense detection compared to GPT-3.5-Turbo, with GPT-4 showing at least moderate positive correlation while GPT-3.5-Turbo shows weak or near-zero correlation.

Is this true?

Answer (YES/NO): YES